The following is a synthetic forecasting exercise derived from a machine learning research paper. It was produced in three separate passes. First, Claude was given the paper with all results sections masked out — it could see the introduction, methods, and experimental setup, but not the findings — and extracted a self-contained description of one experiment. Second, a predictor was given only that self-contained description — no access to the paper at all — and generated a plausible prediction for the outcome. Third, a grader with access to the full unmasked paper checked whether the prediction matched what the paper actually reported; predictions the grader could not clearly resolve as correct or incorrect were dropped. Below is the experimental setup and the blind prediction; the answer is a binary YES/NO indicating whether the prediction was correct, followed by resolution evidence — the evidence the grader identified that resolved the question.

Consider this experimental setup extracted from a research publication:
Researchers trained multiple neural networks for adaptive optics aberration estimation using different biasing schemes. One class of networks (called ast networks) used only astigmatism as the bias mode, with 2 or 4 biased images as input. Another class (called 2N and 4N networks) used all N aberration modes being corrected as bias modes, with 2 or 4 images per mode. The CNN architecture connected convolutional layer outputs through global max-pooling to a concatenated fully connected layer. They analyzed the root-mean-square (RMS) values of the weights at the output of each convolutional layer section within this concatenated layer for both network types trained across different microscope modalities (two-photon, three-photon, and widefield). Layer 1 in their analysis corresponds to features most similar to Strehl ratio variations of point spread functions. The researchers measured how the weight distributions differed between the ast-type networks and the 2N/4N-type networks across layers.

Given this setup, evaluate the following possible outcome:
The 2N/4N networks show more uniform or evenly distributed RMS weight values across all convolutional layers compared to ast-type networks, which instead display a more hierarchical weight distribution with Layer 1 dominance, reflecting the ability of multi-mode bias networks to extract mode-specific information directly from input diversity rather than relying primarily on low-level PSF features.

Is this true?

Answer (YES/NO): NO